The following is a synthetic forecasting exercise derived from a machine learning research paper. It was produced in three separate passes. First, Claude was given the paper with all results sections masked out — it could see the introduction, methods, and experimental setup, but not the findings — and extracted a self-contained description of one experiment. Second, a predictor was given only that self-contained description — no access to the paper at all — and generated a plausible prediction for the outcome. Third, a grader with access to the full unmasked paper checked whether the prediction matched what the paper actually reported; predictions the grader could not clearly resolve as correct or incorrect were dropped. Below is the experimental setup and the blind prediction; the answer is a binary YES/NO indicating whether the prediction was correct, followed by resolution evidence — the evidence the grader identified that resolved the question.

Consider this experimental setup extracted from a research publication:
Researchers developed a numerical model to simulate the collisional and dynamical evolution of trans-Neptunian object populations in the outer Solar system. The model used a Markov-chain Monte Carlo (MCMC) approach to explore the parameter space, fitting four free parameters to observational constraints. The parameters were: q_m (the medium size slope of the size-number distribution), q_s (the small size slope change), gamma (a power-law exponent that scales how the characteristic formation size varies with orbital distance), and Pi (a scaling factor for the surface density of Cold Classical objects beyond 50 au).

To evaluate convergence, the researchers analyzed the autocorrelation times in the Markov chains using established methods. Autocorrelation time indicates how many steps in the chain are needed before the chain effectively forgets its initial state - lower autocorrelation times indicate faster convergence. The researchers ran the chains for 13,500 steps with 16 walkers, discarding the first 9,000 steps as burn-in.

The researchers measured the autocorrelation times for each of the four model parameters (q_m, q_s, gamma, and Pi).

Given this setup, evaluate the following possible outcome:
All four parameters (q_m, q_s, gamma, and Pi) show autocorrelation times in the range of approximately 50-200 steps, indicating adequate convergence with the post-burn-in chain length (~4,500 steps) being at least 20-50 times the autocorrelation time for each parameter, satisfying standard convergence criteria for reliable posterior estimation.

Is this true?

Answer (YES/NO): NO